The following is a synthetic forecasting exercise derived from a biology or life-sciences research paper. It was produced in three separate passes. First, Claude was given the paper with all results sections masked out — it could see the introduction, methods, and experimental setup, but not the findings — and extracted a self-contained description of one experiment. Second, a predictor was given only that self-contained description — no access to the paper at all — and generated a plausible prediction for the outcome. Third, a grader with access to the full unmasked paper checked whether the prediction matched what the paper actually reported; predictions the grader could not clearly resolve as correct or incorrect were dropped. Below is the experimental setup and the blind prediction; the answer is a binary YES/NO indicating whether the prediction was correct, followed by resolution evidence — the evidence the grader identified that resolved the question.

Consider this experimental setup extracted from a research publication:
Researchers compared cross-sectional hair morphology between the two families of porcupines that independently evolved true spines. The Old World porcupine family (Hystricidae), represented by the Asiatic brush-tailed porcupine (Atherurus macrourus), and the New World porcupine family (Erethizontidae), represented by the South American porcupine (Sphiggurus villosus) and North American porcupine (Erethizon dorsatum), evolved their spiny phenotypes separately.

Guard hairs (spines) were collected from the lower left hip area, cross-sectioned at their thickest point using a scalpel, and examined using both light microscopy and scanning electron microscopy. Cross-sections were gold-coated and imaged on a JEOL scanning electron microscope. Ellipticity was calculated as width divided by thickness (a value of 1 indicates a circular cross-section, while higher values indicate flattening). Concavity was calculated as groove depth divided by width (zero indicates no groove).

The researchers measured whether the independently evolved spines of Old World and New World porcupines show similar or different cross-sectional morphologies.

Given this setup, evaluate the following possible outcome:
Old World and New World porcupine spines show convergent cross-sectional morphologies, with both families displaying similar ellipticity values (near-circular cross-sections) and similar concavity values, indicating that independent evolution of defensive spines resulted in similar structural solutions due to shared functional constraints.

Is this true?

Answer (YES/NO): NO